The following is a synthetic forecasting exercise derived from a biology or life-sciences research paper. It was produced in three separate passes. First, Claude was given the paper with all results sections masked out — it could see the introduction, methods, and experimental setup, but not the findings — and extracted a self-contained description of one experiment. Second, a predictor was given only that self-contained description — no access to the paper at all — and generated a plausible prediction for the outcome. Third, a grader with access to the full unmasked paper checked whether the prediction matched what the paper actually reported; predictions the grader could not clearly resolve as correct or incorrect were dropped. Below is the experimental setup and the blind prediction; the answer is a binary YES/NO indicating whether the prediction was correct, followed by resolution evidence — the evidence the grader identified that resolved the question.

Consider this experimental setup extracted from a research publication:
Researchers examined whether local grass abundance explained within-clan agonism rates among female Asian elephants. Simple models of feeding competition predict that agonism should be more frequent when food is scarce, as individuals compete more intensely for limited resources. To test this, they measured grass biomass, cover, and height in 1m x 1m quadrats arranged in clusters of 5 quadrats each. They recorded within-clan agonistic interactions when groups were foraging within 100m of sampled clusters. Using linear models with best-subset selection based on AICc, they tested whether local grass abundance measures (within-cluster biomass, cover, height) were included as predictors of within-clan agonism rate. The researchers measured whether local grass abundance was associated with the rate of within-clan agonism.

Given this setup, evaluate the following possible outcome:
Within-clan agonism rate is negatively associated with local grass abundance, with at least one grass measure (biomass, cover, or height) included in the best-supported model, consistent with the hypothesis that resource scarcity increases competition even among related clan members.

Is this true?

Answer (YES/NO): NO